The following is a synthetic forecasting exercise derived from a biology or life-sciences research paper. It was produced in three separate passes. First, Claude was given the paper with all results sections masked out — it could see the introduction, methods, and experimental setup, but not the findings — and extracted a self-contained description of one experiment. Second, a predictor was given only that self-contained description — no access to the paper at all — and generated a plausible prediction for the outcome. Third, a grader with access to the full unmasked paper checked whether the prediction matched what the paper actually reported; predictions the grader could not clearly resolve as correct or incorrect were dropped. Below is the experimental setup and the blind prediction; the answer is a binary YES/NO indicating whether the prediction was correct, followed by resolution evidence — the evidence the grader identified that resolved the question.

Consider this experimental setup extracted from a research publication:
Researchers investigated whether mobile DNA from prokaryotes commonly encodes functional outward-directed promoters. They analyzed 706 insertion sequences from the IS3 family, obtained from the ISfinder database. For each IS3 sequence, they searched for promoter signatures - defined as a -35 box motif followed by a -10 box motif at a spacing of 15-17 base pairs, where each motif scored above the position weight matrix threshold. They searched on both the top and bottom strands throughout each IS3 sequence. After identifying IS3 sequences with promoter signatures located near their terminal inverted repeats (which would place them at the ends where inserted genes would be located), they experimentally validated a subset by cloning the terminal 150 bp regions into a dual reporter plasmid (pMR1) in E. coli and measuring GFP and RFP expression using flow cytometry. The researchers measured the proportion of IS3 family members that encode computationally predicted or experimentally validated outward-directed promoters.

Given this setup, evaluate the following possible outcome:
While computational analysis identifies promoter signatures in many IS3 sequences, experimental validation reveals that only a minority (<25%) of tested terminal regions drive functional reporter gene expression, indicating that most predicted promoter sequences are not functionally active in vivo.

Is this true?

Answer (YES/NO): NO